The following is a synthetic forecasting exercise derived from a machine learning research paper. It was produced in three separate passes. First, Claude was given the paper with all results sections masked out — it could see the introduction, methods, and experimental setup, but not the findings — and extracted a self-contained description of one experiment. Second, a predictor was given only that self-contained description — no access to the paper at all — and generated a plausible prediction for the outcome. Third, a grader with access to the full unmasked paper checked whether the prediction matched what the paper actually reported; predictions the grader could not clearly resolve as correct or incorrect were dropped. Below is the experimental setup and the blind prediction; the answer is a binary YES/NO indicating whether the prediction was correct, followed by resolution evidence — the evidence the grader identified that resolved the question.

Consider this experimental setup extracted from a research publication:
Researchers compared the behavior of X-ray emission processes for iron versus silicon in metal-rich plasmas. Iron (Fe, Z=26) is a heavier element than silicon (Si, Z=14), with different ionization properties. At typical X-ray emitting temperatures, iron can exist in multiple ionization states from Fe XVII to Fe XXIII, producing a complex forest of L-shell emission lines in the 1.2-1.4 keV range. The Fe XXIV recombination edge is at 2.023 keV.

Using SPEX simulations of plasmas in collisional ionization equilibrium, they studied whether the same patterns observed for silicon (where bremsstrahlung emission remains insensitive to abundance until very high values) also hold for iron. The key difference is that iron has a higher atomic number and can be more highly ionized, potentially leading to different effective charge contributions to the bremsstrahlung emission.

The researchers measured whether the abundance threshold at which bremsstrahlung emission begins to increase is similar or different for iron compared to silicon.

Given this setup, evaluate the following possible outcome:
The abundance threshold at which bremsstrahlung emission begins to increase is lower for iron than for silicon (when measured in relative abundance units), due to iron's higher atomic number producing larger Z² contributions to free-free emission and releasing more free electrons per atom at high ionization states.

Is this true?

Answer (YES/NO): NO